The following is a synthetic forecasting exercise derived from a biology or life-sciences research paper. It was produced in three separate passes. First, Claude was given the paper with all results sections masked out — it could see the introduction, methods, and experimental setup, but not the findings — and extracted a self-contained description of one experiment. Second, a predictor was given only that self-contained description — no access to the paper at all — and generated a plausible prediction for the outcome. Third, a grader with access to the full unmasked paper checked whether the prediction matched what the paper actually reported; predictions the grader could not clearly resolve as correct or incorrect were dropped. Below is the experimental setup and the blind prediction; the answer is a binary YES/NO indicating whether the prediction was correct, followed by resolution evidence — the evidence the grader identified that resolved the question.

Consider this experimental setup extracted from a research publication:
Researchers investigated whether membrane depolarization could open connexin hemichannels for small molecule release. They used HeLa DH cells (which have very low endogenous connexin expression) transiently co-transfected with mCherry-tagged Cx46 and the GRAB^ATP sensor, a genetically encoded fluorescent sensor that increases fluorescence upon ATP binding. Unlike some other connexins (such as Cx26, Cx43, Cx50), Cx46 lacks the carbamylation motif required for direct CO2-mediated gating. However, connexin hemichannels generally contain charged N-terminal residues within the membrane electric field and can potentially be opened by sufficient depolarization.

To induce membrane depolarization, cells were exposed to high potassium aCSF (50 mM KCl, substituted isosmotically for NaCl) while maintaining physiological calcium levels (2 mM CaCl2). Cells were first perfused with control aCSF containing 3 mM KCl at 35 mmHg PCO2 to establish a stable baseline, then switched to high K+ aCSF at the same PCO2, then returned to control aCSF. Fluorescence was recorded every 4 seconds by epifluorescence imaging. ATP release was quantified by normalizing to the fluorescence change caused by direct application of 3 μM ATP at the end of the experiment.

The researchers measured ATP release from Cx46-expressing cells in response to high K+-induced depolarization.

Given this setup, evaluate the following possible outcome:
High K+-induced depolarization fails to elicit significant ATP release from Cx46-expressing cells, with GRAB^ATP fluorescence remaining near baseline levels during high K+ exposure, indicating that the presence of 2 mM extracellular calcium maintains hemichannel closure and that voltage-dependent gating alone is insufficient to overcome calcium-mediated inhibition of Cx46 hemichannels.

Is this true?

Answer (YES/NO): NO